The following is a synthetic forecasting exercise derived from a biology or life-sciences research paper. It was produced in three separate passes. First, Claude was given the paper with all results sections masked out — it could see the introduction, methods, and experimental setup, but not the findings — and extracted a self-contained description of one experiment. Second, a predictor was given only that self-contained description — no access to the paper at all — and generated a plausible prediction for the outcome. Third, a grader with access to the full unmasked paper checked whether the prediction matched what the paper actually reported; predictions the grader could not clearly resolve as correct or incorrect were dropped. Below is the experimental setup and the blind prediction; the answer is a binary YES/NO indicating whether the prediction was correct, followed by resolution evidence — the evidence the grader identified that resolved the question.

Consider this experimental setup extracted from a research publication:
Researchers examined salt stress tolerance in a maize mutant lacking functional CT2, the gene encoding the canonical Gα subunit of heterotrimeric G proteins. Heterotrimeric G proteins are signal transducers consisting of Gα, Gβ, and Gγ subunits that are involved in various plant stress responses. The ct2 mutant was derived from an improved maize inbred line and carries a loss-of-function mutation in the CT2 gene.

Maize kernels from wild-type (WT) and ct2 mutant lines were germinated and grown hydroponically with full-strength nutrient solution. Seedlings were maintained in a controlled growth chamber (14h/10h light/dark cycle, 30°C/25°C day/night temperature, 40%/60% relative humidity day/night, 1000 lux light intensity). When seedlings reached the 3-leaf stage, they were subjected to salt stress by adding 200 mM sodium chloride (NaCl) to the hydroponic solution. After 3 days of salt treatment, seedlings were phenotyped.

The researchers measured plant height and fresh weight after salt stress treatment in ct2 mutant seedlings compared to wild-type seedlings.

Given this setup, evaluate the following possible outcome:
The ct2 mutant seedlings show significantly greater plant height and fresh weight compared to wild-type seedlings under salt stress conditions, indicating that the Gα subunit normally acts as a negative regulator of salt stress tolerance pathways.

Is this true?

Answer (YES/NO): NO